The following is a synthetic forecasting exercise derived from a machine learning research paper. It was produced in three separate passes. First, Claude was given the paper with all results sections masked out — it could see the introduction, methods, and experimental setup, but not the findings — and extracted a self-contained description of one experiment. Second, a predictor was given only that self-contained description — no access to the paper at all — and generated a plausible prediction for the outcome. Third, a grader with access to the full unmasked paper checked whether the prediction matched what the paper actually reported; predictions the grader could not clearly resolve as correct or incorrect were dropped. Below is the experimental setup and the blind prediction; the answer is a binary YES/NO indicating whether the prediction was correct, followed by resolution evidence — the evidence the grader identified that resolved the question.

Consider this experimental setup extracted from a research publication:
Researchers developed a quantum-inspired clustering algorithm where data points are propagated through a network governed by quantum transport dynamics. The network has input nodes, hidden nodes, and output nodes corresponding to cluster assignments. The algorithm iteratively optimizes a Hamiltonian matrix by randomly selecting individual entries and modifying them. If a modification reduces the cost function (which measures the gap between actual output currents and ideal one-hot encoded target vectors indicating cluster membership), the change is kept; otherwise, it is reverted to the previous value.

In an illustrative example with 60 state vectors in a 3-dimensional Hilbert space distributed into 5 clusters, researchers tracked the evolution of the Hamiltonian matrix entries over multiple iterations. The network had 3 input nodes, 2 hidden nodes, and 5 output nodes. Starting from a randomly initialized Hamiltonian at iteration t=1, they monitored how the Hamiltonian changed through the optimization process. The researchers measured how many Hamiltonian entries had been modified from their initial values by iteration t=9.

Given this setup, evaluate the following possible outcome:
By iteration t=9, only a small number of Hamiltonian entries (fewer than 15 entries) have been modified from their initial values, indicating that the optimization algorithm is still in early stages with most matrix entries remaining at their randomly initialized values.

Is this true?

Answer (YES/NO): YES